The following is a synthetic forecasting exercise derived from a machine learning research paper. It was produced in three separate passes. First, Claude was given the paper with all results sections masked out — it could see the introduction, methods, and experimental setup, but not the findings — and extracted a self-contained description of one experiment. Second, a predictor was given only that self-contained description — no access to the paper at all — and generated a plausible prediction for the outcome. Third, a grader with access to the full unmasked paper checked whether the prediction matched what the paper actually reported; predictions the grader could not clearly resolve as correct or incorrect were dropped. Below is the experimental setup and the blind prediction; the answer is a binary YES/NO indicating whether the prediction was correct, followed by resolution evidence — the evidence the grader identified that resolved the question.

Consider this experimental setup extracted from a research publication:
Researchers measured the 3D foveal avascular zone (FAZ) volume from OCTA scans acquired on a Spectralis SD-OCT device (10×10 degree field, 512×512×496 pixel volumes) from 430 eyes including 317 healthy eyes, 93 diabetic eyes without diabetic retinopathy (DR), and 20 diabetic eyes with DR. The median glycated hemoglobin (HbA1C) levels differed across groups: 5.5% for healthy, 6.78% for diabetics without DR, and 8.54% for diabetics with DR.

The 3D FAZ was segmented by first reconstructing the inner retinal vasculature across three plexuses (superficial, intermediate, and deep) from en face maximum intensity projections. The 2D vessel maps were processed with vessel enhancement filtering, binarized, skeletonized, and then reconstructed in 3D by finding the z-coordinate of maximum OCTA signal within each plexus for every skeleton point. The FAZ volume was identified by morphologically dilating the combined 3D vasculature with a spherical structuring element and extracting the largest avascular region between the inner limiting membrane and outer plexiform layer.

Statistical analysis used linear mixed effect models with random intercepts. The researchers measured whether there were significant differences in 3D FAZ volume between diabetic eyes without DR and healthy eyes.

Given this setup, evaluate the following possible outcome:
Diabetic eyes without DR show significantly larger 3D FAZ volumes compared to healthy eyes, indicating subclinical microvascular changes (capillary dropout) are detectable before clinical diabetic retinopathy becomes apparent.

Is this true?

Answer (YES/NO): YES